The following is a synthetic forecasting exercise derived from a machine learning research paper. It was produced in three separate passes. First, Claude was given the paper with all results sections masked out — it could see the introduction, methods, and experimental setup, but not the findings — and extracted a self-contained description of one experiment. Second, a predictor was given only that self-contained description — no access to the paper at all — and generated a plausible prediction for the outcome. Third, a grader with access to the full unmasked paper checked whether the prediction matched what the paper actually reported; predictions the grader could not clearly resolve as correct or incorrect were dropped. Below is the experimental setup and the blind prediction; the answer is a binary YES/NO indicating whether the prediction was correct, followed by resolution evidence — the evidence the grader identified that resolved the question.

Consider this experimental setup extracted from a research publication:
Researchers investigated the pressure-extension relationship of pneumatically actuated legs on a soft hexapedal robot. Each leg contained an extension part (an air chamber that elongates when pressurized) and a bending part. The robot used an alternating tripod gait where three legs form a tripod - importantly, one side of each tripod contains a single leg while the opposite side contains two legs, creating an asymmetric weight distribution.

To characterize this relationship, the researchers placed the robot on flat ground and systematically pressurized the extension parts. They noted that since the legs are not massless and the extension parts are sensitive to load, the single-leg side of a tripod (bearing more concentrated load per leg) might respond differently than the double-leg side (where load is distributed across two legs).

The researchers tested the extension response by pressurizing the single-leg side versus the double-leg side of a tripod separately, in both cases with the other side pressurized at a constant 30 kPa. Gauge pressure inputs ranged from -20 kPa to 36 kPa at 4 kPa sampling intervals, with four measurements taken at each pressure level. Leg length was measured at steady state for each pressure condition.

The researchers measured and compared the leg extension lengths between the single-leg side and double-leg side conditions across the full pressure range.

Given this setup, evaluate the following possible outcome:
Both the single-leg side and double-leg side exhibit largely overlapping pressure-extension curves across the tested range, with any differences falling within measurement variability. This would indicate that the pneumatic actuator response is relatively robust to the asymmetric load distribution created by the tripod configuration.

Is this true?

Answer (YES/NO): NO